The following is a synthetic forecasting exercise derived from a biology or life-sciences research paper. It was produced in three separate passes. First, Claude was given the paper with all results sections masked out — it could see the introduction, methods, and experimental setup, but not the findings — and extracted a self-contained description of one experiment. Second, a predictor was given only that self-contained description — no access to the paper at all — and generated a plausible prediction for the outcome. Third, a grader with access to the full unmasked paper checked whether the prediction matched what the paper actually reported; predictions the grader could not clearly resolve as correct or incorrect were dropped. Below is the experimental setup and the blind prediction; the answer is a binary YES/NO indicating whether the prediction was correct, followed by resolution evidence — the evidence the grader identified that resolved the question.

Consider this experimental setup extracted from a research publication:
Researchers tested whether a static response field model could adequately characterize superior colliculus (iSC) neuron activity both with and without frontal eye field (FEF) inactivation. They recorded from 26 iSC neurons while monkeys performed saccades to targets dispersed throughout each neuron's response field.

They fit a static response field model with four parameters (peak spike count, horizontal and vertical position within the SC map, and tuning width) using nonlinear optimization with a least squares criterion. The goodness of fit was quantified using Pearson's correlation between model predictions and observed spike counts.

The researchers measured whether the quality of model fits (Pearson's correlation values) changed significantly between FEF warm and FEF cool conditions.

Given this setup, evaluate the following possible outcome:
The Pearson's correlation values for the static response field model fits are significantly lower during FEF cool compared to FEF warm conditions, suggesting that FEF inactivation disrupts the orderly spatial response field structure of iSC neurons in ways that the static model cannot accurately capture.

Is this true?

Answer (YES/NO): NO